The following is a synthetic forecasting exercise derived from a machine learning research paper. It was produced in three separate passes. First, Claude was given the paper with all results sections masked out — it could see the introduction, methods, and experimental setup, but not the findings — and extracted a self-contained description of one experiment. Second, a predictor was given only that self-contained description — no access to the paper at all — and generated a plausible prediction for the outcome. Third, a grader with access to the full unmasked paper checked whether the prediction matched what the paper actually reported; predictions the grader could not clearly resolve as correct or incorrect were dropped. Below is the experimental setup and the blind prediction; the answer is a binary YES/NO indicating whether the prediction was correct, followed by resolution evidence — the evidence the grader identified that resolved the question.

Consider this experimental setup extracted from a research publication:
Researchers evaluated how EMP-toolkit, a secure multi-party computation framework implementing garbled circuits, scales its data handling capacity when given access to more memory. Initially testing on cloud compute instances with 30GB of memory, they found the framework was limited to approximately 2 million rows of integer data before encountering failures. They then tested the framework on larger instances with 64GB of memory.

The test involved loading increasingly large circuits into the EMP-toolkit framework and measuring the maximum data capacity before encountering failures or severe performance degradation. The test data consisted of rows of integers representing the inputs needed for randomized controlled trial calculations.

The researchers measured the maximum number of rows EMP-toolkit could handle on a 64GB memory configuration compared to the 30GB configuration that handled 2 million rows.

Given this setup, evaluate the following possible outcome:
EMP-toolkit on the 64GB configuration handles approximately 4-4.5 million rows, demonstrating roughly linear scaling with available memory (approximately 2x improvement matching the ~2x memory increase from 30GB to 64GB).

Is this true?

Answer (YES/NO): YES